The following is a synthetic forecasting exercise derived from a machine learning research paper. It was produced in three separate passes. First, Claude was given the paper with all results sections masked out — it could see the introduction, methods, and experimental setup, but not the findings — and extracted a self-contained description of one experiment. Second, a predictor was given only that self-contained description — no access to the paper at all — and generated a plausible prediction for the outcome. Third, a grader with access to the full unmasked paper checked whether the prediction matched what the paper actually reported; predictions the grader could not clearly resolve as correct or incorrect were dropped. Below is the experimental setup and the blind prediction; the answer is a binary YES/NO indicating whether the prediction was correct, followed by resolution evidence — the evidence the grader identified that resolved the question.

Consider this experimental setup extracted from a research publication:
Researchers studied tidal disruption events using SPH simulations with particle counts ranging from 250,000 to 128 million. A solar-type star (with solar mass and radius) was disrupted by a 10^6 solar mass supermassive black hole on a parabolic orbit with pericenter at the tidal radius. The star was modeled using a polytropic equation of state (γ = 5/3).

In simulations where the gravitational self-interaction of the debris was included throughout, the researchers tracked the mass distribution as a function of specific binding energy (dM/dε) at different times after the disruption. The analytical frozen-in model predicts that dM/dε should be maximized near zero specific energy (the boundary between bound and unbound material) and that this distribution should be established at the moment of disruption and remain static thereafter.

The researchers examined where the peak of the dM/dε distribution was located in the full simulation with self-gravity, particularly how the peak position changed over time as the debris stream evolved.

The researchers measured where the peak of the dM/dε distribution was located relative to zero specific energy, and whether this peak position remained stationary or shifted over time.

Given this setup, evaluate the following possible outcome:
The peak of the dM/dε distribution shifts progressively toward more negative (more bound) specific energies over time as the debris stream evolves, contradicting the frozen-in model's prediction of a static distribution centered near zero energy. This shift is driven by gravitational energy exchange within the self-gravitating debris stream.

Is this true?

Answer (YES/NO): NO